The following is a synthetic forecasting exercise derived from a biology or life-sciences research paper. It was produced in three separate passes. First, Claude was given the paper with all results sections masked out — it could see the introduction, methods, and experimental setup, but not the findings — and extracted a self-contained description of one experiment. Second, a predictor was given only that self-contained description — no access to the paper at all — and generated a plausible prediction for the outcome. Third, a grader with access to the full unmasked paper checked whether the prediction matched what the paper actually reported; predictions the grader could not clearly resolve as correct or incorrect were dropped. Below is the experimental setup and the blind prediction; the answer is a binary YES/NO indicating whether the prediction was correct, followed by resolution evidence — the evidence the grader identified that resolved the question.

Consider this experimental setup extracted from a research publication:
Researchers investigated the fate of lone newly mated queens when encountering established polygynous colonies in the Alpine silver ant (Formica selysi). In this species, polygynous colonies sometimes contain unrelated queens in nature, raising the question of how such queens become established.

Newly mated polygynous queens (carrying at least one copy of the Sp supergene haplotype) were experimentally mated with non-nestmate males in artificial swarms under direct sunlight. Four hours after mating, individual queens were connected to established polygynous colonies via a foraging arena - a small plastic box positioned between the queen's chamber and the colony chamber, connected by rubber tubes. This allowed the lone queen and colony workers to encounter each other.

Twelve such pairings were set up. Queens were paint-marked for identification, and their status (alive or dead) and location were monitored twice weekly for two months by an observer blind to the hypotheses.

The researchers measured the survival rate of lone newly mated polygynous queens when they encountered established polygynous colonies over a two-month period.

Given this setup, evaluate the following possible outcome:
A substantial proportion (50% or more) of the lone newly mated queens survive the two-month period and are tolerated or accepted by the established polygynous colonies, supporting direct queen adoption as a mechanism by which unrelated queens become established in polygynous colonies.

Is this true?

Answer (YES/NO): NO